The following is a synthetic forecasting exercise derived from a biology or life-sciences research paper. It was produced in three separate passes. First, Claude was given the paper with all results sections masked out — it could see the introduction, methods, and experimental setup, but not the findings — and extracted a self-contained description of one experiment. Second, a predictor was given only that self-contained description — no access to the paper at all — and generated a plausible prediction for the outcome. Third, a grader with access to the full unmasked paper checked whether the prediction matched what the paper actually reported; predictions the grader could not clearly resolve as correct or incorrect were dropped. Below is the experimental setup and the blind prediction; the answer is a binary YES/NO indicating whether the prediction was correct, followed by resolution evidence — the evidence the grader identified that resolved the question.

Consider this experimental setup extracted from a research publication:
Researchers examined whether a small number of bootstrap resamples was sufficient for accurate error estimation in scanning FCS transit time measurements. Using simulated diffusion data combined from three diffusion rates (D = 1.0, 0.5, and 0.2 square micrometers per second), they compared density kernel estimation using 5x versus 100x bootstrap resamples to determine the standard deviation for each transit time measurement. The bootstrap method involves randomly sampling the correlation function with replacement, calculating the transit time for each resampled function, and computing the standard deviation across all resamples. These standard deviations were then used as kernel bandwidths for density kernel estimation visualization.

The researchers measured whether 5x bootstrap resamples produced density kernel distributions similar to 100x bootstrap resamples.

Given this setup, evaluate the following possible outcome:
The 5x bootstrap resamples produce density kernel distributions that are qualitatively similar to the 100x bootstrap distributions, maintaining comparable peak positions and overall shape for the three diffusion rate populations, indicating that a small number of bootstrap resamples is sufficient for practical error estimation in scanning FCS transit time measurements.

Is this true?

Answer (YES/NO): YES